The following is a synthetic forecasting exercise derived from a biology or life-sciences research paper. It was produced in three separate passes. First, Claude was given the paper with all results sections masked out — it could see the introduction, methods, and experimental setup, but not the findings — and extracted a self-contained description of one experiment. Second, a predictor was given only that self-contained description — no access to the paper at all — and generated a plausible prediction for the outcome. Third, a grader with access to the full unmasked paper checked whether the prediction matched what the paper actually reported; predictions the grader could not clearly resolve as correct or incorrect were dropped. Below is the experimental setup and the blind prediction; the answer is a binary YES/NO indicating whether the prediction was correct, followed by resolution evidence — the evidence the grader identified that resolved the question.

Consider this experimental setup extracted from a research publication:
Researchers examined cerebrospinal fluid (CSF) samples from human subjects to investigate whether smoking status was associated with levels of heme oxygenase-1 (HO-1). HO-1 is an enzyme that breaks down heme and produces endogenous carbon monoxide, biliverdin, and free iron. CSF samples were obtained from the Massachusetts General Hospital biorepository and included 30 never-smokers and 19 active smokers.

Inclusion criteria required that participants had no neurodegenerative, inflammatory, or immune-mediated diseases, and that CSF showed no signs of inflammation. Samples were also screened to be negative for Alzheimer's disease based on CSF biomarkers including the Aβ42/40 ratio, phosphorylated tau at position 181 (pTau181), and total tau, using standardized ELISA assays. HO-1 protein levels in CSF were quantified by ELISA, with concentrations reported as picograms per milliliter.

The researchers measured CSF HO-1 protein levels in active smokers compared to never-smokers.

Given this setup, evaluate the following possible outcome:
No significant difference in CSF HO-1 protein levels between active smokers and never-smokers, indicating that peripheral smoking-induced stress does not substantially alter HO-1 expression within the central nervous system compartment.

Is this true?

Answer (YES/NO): NO